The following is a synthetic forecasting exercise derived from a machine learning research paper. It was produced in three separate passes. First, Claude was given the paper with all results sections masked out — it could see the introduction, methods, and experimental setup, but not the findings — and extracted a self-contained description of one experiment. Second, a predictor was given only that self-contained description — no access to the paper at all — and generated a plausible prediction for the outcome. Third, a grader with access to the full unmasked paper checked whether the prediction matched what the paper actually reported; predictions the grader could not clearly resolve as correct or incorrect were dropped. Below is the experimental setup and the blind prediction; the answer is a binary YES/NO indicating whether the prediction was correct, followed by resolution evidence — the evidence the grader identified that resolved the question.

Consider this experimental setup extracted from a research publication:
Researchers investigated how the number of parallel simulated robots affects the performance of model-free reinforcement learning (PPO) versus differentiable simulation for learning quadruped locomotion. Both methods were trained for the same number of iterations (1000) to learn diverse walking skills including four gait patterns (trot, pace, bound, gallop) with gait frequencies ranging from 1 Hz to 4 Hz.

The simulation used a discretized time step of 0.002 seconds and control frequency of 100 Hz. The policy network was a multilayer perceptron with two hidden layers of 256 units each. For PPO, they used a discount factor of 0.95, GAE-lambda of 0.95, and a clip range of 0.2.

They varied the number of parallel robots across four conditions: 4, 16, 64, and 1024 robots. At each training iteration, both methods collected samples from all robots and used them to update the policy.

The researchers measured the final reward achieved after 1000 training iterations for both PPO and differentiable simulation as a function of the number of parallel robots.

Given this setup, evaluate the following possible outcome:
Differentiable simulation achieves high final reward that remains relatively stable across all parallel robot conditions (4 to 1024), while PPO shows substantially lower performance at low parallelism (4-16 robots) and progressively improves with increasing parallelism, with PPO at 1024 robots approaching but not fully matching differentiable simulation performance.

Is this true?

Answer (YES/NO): YES